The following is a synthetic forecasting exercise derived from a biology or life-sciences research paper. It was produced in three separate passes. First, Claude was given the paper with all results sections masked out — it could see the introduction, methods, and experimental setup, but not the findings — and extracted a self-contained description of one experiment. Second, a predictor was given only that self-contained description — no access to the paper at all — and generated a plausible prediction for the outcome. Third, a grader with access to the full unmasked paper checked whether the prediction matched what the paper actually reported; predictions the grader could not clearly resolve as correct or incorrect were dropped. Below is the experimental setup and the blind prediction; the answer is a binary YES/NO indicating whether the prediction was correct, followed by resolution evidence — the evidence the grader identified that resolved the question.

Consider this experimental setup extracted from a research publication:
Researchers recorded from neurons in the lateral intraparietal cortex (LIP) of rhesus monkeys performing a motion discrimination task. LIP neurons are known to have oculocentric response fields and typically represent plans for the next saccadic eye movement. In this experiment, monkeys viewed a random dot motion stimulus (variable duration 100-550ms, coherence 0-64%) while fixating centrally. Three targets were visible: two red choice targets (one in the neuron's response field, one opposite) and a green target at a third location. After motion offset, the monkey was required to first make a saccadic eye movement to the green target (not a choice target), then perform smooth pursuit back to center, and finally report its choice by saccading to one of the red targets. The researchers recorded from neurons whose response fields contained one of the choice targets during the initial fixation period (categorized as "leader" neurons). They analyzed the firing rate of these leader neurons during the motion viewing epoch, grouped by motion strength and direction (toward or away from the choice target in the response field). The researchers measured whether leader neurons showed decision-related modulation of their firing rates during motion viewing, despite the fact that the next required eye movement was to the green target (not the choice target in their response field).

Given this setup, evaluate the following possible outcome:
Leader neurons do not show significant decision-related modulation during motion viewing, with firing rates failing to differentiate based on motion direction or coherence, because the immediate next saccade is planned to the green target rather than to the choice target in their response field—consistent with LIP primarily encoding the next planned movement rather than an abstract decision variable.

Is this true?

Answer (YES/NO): NO